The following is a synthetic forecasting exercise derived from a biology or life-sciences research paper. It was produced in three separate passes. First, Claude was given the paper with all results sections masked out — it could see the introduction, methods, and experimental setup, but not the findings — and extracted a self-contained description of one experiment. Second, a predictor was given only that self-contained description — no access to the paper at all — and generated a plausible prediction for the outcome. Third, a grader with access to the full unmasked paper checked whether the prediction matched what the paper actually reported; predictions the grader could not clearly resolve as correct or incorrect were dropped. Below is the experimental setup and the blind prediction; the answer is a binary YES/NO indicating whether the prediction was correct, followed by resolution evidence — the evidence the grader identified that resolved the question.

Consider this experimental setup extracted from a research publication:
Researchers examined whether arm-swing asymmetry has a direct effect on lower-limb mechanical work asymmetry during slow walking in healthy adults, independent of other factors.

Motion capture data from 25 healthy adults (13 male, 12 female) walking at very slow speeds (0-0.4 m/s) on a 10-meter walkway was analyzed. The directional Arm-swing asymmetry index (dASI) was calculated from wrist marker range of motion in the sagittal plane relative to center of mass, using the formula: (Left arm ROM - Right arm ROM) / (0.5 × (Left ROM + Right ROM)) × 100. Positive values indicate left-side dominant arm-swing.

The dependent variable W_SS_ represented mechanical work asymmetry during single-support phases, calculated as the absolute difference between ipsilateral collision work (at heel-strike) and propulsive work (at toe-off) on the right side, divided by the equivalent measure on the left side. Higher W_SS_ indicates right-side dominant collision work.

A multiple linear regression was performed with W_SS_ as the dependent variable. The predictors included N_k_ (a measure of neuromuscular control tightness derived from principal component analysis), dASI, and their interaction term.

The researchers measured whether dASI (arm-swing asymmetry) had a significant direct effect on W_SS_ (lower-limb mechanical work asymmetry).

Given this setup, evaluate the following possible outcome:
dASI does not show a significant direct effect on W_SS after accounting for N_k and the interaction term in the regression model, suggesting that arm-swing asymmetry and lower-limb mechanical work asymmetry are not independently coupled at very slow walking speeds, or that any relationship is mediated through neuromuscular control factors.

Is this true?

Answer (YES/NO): YES